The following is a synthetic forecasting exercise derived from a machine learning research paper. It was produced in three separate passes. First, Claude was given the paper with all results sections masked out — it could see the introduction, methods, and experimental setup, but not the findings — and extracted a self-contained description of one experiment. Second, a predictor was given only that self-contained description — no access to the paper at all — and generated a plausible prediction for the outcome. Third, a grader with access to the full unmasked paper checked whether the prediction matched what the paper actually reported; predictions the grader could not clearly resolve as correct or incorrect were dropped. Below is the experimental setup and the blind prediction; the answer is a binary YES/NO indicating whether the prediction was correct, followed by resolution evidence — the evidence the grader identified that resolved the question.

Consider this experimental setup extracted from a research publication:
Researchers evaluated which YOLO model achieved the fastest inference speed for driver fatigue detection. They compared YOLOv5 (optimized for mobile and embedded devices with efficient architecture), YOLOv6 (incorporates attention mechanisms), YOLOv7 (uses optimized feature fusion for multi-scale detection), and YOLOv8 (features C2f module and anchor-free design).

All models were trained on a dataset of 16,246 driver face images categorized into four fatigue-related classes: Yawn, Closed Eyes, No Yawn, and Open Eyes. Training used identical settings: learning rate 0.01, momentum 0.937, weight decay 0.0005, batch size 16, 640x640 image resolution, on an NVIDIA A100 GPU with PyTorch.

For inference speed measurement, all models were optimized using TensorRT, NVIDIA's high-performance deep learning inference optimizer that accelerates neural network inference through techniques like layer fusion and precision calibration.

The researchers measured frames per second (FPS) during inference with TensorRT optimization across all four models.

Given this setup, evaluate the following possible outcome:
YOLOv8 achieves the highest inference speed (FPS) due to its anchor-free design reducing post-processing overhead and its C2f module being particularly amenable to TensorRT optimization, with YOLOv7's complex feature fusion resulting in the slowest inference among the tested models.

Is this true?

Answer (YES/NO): NO